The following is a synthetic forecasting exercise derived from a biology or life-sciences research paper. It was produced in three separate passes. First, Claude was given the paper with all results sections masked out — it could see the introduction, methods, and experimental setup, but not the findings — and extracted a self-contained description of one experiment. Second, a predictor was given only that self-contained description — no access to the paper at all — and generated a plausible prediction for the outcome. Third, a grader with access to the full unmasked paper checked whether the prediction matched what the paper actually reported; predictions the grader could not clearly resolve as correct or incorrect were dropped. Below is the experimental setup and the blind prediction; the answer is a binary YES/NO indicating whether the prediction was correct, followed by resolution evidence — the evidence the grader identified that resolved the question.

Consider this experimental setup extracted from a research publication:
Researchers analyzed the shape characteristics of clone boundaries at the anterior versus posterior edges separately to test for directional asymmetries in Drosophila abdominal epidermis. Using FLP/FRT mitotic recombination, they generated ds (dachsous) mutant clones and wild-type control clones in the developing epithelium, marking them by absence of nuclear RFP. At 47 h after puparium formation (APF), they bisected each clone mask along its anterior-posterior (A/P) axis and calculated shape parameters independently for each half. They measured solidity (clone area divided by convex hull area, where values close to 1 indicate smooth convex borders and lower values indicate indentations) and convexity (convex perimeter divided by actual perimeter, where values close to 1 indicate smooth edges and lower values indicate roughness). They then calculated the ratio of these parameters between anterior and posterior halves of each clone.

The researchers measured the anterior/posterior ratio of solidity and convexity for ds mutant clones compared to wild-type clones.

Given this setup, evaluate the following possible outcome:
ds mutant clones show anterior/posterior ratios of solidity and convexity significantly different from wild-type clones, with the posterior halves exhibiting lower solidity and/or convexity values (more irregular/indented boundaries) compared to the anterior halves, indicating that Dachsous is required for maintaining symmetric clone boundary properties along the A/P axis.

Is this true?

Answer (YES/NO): NO